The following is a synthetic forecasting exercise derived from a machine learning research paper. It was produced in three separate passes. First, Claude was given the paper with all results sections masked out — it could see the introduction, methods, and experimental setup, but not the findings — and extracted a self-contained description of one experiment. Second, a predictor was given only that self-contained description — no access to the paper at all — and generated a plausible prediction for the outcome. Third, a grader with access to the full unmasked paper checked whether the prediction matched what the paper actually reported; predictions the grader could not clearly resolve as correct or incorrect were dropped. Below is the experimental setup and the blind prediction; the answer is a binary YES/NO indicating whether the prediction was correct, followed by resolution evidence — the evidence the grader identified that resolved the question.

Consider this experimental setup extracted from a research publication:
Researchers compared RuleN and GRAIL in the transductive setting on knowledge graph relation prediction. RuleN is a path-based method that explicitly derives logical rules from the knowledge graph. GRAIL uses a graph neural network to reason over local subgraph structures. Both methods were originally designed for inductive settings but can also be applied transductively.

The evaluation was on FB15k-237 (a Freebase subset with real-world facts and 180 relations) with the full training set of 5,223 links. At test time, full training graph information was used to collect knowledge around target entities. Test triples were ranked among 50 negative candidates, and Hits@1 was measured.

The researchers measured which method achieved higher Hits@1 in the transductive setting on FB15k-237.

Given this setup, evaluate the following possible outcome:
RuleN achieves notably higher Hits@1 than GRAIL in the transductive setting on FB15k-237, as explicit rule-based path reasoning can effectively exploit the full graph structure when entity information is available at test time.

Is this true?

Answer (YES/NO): YES